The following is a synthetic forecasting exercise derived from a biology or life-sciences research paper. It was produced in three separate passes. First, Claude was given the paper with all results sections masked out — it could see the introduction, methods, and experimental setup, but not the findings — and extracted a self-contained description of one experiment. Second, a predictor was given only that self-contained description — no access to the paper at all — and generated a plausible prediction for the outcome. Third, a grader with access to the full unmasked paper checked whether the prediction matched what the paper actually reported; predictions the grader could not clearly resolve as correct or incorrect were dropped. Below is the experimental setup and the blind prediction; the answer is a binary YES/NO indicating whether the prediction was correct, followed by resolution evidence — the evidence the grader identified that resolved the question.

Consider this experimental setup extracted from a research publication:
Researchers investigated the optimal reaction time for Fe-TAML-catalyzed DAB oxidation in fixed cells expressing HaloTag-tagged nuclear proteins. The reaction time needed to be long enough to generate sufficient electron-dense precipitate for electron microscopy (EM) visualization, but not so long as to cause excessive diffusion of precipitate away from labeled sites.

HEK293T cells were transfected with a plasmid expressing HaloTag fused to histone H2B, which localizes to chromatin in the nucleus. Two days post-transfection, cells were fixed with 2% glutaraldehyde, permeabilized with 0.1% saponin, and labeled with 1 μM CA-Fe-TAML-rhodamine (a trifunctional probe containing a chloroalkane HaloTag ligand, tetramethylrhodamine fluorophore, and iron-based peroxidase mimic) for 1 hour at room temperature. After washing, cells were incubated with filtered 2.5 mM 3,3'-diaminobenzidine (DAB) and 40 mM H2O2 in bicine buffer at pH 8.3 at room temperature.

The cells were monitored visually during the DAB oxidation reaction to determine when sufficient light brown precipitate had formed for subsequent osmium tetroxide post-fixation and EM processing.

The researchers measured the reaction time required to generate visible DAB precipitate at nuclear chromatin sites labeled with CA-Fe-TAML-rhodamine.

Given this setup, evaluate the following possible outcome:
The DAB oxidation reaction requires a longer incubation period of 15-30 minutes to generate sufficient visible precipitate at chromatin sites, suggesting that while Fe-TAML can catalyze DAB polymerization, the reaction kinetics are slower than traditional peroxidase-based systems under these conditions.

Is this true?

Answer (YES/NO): NO